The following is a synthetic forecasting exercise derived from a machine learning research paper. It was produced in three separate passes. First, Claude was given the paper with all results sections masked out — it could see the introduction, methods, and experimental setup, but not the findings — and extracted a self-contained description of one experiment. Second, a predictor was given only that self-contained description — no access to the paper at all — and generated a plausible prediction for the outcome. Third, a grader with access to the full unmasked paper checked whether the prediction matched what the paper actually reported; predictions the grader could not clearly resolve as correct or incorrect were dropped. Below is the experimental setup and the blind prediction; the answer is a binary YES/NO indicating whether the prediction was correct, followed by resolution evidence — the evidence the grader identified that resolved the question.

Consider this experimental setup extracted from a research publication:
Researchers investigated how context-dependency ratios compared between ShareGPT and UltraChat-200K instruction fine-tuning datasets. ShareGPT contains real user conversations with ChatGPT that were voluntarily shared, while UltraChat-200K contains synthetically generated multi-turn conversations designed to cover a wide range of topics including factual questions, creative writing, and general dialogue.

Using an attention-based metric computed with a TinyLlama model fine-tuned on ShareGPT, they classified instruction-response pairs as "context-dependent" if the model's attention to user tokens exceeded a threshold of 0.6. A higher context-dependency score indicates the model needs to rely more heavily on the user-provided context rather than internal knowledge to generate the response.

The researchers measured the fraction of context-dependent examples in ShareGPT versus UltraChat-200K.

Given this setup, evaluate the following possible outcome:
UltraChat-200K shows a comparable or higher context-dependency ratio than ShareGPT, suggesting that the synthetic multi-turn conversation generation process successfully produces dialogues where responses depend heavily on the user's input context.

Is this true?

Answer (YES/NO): YES